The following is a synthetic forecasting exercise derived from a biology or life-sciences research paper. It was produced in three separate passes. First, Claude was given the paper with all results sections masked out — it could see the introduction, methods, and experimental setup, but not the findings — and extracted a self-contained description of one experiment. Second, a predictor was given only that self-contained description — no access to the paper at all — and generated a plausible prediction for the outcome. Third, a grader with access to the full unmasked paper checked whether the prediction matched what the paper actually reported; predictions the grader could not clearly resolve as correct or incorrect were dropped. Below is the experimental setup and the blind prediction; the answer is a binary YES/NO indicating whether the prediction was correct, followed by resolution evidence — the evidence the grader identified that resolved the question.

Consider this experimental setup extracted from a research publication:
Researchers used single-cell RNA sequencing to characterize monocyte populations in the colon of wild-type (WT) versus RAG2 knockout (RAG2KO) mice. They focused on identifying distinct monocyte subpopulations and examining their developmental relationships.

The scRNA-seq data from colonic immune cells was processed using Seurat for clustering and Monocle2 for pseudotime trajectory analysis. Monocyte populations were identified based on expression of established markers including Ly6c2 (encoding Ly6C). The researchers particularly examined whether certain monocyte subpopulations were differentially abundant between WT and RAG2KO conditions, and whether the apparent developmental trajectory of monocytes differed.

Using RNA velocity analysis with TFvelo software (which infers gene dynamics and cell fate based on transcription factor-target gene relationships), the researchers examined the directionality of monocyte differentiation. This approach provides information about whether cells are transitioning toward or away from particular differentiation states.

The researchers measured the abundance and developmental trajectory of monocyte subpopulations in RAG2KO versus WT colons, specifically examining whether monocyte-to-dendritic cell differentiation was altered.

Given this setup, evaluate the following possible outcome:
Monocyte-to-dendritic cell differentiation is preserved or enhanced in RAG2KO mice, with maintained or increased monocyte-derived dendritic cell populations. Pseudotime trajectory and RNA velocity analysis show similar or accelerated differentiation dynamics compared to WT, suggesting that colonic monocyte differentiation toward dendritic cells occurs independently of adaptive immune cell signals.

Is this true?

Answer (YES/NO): NO